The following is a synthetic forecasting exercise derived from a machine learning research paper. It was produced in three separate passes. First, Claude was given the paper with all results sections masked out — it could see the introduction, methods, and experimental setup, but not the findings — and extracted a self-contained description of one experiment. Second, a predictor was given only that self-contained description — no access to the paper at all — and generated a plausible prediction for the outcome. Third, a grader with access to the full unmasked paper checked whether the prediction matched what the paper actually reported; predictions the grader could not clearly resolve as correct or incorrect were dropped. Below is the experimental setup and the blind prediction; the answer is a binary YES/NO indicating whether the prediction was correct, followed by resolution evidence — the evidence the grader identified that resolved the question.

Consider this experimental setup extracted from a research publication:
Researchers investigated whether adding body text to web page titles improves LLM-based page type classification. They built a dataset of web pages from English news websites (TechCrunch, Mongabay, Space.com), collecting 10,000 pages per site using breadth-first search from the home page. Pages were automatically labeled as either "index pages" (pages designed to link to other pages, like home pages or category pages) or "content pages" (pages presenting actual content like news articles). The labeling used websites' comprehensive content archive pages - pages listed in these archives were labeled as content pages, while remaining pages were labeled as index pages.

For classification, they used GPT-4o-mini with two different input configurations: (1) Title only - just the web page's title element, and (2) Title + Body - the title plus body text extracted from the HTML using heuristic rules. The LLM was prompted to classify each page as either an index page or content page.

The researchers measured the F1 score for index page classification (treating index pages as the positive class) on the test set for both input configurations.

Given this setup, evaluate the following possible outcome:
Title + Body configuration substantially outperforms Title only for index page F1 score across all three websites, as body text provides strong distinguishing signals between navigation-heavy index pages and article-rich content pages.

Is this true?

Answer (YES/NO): NO